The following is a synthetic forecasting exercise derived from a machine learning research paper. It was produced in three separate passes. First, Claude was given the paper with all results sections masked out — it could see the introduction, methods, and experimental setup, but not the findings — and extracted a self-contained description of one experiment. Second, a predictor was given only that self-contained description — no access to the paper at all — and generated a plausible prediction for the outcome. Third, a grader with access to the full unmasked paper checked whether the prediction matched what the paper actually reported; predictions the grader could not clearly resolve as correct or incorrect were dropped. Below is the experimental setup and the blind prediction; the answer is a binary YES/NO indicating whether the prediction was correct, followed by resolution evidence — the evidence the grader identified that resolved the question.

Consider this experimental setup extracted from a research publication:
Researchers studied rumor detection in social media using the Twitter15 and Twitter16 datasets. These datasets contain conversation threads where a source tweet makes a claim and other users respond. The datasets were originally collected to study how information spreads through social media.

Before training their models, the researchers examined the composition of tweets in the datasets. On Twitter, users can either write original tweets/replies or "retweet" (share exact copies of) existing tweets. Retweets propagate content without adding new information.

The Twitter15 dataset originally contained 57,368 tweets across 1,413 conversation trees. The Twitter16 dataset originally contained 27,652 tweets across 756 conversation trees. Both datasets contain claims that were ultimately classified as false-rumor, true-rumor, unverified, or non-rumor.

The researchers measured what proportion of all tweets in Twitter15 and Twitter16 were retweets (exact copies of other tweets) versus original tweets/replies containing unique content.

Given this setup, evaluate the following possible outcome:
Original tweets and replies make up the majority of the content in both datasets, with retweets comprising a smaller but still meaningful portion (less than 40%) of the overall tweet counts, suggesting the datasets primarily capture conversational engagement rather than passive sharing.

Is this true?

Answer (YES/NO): NO